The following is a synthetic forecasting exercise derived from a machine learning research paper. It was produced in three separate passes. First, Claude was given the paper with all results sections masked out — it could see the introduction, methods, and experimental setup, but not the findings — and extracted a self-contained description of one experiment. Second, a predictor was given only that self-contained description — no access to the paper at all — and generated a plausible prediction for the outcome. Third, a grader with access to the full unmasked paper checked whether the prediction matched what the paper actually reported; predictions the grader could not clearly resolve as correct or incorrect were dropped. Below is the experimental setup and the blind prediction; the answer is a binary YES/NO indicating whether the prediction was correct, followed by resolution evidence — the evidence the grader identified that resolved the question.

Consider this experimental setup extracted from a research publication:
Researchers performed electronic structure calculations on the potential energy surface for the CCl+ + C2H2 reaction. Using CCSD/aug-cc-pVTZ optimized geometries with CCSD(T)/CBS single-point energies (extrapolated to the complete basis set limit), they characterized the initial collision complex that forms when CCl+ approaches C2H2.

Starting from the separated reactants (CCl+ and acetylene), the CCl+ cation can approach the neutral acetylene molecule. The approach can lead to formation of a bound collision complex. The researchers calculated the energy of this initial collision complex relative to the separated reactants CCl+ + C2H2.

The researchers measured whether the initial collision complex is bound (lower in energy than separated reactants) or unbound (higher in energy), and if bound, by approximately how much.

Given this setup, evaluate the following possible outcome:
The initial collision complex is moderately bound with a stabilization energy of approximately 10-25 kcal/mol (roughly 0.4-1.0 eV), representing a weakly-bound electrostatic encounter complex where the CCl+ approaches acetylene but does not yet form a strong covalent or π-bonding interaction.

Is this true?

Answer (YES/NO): NO